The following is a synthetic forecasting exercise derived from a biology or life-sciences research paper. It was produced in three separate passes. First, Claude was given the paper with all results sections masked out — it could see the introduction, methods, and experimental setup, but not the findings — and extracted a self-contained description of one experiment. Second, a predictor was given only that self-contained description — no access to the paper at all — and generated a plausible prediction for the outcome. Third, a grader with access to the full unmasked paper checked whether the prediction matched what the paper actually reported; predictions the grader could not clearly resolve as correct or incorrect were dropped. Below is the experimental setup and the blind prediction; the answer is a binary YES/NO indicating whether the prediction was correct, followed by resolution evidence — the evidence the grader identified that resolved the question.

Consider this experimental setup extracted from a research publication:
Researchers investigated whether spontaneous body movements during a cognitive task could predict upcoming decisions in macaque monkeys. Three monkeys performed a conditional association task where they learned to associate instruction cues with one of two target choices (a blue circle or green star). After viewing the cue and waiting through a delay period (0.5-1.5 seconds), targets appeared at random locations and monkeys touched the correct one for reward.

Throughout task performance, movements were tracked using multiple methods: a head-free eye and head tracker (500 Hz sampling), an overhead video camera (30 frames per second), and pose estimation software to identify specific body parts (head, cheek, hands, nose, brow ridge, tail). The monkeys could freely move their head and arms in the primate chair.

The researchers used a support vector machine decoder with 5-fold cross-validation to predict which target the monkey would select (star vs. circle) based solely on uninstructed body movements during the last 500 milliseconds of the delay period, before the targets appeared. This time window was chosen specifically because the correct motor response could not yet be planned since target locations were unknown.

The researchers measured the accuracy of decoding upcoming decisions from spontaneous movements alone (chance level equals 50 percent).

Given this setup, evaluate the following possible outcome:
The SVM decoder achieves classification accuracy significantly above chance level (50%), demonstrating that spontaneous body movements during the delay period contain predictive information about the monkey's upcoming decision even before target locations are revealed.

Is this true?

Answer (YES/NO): YES